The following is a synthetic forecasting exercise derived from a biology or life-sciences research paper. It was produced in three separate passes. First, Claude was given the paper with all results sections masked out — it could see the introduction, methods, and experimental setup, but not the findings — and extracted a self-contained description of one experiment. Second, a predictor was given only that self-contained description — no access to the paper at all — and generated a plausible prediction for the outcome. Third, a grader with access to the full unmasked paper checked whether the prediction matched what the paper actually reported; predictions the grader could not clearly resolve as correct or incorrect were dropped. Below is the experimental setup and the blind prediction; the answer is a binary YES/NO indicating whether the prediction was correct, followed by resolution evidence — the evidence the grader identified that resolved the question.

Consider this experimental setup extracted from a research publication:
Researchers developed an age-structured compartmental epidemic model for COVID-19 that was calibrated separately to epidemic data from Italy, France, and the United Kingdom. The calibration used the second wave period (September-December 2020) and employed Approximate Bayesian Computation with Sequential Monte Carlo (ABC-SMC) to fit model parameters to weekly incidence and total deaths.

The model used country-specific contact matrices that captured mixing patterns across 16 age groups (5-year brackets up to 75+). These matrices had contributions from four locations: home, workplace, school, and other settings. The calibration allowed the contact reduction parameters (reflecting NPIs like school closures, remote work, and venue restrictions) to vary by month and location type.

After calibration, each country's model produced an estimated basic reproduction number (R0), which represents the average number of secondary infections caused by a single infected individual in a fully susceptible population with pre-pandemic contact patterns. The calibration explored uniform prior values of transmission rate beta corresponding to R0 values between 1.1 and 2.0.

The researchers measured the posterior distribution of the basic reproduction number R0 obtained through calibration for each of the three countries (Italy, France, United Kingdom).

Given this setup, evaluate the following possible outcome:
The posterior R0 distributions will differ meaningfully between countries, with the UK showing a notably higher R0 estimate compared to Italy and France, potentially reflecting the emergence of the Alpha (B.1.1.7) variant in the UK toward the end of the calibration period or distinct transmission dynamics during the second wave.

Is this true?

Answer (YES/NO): YES